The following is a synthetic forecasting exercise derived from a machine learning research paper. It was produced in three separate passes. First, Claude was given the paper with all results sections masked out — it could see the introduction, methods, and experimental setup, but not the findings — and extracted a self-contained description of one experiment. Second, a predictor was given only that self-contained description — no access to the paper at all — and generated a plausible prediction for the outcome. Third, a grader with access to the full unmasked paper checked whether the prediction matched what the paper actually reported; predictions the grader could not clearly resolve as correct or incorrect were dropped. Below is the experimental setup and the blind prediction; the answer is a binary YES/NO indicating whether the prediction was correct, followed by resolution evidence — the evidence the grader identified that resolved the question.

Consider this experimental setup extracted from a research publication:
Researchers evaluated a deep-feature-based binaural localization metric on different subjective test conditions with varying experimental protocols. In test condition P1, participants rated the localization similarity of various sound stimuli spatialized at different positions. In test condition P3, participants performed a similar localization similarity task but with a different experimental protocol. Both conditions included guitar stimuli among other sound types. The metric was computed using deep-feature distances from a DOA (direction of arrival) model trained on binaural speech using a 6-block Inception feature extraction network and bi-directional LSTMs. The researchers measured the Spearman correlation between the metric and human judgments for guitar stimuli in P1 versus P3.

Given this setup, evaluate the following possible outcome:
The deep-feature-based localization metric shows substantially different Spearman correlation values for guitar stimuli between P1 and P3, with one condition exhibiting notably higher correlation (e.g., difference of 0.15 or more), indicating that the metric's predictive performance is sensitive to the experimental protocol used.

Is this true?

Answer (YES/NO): YES